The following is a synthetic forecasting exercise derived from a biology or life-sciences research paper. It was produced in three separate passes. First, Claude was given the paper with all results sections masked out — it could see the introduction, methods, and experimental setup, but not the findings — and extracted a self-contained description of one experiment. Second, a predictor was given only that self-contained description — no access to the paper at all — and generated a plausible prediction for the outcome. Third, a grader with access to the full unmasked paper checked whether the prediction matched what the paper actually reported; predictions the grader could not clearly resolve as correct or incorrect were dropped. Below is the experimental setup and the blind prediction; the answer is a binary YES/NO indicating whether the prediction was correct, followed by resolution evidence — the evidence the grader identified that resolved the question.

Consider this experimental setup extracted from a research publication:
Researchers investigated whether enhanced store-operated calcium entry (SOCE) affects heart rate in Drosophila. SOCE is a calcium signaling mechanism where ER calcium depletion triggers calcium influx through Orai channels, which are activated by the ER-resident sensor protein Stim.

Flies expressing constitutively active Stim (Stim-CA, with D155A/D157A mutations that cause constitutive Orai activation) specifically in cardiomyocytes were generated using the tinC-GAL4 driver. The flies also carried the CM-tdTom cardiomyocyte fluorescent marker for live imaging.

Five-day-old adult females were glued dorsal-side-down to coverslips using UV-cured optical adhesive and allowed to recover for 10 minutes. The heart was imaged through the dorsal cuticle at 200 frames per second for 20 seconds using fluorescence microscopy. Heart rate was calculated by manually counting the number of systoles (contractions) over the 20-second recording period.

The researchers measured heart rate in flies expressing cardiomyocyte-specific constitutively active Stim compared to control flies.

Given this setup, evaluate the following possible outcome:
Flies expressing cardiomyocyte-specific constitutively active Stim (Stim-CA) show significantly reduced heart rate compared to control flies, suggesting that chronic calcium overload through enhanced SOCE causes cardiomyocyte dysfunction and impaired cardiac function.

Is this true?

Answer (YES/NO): NO